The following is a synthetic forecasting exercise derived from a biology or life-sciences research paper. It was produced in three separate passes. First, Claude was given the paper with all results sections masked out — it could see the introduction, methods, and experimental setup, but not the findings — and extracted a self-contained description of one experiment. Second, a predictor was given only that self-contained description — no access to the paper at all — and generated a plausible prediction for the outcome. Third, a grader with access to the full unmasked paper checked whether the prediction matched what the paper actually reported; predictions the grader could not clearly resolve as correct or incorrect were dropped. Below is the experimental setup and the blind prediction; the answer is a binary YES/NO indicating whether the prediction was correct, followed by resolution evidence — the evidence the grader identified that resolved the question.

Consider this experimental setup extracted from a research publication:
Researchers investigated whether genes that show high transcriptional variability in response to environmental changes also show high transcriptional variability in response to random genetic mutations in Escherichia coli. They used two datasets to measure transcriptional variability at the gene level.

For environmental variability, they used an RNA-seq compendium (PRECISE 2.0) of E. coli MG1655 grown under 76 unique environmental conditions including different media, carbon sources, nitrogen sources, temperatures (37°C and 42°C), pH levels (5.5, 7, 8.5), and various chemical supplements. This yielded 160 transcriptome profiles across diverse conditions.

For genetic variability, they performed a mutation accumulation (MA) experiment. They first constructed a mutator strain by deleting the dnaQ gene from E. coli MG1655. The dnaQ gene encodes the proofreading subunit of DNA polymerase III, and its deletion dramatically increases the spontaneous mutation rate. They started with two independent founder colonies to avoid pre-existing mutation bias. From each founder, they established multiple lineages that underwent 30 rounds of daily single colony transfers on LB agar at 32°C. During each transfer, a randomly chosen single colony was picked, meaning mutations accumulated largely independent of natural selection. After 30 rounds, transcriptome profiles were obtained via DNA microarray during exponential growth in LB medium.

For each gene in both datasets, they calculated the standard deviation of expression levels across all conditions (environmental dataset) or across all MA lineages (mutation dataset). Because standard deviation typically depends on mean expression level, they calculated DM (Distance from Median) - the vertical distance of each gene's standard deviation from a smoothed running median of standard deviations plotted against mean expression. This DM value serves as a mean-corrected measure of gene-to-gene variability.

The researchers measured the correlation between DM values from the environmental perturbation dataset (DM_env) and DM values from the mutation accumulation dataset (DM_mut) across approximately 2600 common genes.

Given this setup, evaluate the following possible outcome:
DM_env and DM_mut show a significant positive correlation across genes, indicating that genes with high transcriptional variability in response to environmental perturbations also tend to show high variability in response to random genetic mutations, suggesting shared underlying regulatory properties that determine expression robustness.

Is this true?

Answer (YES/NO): YES